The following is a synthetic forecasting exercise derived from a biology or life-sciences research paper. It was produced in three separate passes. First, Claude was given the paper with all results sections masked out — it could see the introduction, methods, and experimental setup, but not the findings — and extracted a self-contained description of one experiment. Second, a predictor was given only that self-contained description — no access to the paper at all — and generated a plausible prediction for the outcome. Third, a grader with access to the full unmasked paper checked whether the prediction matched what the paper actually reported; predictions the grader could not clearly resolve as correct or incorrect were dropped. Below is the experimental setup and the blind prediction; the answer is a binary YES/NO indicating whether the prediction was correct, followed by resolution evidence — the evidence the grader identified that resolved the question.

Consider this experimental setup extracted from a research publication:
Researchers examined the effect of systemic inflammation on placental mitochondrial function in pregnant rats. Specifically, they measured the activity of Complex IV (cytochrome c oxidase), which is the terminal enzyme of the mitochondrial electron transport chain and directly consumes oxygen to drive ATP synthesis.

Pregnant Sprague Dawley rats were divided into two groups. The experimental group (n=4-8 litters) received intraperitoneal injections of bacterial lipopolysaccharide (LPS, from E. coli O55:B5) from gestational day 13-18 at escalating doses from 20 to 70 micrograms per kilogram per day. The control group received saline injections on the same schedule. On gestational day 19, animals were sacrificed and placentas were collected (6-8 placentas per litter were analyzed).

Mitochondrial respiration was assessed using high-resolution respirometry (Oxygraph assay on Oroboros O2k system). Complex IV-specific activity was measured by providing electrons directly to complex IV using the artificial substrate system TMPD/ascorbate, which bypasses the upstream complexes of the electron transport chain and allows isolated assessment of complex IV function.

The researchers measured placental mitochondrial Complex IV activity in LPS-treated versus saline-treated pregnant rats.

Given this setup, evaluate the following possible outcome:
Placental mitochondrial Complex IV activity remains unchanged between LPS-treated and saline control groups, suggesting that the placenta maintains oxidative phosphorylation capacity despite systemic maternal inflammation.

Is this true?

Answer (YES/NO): YES